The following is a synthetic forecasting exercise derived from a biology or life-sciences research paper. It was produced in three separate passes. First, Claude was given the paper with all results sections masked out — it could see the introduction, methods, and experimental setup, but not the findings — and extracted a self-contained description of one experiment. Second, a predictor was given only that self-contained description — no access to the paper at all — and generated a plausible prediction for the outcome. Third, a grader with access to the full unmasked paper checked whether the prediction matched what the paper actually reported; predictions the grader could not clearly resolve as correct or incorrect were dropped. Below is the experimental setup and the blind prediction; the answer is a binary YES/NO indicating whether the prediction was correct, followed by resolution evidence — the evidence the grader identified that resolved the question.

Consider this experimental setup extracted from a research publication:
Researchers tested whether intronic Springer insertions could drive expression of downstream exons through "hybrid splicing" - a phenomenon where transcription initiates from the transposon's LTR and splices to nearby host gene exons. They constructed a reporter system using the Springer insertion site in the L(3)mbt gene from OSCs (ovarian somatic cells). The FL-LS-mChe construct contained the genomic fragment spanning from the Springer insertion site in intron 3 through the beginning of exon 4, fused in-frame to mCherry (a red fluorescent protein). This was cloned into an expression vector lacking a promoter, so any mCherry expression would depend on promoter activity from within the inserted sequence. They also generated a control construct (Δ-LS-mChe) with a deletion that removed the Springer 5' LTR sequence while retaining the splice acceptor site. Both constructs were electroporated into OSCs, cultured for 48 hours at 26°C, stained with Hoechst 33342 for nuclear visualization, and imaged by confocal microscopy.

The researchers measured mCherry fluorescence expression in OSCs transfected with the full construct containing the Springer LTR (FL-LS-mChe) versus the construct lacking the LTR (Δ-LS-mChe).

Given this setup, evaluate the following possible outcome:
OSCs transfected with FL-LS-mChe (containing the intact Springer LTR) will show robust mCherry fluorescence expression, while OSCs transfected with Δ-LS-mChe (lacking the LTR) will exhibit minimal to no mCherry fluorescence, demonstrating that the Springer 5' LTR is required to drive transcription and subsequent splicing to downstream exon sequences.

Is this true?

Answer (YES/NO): NO